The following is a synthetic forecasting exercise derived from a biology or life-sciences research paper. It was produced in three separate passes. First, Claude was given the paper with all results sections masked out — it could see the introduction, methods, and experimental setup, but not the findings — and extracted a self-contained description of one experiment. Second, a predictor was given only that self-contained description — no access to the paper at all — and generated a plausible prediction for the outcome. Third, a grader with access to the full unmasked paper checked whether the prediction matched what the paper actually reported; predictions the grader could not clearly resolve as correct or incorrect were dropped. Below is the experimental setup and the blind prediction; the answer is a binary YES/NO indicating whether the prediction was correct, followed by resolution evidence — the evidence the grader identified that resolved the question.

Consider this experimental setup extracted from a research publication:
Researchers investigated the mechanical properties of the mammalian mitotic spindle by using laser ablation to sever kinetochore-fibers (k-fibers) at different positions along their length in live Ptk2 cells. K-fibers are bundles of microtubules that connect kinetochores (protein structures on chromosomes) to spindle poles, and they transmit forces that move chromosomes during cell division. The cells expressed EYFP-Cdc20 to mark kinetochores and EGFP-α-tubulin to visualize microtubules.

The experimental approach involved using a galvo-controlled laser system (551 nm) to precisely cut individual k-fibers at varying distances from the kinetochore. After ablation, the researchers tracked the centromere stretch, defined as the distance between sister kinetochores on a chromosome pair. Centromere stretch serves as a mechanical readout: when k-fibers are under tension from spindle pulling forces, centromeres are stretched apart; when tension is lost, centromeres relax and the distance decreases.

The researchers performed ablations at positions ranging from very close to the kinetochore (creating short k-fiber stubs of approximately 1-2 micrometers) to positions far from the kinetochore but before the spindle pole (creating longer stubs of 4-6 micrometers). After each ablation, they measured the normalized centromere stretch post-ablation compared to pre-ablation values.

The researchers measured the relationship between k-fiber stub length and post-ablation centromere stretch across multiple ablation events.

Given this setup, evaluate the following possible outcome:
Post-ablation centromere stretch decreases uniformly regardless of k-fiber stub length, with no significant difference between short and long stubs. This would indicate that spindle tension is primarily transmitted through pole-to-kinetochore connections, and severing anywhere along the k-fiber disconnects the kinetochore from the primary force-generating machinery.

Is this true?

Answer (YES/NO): NO